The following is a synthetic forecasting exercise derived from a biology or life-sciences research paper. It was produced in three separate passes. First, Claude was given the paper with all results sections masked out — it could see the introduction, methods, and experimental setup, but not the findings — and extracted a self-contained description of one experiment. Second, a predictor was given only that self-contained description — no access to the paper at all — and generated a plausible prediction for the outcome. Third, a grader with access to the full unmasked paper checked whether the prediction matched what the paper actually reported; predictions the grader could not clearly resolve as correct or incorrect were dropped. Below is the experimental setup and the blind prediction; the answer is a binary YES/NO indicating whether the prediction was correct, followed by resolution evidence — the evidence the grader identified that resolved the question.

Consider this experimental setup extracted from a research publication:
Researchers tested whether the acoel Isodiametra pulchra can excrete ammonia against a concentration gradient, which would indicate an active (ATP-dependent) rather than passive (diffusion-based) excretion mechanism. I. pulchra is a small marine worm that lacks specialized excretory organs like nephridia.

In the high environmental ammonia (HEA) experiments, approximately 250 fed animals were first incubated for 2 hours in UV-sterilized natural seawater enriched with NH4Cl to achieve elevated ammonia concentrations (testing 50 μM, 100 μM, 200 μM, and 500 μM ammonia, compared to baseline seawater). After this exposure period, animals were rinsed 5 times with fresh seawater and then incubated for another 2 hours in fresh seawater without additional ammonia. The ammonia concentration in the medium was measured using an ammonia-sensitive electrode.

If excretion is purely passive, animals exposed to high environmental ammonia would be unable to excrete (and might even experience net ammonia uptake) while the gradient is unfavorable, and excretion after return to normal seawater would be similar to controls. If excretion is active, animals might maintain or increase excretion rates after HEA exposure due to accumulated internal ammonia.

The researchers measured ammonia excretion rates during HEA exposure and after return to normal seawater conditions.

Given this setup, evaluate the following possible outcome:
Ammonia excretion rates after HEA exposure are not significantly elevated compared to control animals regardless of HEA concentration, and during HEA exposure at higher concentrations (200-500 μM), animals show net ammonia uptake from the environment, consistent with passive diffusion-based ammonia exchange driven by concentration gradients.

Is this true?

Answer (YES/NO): NO